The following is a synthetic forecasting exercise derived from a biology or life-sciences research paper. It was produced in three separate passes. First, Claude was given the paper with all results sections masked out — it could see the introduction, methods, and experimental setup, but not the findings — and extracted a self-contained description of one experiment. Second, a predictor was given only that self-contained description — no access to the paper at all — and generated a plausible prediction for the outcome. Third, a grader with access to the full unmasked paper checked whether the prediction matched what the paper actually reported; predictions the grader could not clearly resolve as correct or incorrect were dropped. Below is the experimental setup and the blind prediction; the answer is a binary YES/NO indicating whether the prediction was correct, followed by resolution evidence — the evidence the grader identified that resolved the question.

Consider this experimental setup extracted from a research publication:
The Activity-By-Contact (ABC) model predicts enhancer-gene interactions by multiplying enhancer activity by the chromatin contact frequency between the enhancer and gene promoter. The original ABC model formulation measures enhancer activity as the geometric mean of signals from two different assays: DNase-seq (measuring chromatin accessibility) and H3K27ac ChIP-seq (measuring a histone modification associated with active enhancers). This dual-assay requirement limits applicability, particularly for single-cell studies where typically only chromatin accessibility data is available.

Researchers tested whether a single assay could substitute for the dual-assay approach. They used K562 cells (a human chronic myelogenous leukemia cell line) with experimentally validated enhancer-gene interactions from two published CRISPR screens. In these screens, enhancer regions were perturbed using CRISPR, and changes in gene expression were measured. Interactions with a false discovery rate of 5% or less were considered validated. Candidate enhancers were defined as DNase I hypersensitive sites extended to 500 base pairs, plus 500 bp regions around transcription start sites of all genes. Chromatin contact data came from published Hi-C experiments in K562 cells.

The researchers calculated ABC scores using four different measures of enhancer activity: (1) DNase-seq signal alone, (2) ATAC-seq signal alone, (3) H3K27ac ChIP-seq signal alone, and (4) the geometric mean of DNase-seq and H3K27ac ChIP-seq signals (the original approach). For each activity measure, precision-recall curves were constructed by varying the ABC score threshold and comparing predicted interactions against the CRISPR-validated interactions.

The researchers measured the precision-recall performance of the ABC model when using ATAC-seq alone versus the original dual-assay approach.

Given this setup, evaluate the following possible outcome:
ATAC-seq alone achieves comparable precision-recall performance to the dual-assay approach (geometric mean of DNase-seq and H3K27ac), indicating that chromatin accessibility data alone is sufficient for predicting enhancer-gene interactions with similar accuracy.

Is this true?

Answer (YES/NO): NO